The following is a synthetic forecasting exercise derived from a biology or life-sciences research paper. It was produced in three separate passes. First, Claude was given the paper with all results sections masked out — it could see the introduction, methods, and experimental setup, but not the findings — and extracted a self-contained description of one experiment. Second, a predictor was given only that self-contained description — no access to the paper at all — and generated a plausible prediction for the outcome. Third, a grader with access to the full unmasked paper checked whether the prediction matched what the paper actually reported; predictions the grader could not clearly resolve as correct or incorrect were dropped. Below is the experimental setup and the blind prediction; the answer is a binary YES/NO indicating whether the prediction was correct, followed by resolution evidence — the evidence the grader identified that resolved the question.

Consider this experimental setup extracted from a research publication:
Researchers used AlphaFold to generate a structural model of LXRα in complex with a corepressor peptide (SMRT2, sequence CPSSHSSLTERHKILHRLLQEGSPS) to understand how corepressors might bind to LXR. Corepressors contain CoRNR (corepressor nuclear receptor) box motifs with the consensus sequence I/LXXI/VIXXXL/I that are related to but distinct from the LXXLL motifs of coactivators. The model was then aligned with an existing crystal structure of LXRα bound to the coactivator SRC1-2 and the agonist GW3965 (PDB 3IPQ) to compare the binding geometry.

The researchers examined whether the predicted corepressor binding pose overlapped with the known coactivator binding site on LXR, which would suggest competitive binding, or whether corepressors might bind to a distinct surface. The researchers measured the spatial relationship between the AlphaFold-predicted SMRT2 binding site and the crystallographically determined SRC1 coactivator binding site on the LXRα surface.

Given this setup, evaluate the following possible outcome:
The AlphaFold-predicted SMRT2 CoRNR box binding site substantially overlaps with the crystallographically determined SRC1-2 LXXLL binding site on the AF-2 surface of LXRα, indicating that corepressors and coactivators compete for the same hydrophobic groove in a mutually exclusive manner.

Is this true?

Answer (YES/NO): NO